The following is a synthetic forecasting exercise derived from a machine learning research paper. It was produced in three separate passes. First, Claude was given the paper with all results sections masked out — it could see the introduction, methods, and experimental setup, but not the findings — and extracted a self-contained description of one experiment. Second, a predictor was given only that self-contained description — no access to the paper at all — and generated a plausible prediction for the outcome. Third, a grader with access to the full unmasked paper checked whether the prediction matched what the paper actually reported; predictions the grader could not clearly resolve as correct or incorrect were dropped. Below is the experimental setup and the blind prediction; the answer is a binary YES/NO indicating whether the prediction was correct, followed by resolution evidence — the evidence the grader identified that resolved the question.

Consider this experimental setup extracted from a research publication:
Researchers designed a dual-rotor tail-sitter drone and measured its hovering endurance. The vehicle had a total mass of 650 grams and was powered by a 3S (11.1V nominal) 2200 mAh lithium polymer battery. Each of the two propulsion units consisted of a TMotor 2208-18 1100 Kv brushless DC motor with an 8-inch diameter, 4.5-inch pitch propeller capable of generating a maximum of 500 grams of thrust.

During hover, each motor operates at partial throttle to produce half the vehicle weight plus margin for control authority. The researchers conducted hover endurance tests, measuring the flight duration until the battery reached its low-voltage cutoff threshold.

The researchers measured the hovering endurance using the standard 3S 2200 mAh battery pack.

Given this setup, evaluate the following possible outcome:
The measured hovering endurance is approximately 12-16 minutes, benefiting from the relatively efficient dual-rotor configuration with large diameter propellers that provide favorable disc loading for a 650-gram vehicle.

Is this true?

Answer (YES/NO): NO